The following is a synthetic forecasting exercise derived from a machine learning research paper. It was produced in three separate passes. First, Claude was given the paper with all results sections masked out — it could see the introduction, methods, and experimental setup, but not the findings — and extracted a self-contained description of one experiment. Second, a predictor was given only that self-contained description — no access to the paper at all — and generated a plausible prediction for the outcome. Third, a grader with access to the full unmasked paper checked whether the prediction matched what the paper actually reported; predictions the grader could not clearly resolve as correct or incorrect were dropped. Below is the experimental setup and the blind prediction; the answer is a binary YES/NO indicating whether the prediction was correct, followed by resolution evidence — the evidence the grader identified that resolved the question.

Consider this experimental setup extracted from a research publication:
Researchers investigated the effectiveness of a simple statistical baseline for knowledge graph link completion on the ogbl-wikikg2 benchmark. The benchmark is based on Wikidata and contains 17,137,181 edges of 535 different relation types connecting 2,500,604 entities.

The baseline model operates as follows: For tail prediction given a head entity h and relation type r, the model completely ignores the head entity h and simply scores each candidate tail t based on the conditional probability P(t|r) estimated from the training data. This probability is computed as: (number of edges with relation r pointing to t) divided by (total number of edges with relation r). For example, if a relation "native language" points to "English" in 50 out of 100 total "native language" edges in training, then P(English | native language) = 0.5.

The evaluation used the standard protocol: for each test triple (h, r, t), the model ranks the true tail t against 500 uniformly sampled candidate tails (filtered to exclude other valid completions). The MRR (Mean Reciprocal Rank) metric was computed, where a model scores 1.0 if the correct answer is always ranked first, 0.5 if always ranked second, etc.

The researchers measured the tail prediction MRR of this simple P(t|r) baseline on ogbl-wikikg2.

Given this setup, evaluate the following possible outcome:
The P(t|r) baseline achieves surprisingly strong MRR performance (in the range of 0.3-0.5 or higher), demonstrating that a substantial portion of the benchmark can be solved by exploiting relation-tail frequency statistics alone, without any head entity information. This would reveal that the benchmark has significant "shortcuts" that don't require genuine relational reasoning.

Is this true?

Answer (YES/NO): NO